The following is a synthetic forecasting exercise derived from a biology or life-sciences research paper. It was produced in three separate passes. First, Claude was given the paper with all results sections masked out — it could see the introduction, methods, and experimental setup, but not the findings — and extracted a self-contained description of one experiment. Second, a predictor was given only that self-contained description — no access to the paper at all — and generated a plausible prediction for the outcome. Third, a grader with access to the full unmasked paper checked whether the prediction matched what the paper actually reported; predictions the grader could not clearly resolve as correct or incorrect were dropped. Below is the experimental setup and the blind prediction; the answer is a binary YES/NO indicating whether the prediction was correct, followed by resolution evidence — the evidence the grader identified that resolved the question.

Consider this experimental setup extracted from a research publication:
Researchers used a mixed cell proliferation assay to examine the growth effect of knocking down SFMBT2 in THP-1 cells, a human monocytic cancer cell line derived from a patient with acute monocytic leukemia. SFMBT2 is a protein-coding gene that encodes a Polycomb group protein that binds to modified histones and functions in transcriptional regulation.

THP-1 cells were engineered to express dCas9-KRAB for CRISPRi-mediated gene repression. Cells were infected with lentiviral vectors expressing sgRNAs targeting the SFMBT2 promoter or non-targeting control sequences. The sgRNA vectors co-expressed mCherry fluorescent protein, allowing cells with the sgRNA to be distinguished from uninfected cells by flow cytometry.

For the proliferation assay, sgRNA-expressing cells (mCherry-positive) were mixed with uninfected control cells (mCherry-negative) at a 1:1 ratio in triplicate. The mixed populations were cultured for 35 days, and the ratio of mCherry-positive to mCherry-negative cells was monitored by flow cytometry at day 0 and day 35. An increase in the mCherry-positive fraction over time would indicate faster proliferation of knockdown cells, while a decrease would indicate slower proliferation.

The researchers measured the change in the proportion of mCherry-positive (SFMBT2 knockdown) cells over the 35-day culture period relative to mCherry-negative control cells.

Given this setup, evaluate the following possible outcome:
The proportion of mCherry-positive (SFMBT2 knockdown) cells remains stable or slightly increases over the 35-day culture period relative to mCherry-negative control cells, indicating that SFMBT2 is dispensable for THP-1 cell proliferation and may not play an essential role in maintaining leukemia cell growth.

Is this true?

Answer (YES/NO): NO